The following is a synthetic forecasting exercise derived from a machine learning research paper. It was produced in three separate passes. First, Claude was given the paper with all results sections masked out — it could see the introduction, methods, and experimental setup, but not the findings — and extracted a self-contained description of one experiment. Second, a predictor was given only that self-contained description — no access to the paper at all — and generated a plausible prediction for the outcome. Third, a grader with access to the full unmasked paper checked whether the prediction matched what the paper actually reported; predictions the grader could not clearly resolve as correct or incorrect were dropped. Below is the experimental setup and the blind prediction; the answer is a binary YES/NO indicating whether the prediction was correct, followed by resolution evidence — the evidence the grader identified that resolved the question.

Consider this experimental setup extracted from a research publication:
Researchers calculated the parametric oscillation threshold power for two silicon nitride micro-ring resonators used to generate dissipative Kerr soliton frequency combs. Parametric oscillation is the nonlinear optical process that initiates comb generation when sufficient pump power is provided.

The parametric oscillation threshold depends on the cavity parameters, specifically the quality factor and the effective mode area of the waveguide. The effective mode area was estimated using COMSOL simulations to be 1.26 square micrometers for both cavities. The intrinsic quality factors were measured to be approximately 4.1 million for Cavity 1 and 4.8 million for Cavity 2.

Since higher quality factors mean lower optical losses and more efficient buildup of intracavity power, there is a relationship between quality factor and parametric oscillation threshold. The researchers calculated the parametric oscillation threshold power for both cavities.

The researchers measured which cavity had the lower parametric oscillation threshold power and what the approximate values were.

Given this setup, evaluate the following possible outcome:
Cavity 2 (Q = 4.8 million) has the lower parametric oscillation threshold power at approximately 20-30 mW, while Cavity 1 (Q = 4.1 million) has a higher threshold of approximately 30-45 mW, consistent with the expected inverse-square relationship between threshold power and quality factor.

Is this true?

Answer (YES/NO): NO